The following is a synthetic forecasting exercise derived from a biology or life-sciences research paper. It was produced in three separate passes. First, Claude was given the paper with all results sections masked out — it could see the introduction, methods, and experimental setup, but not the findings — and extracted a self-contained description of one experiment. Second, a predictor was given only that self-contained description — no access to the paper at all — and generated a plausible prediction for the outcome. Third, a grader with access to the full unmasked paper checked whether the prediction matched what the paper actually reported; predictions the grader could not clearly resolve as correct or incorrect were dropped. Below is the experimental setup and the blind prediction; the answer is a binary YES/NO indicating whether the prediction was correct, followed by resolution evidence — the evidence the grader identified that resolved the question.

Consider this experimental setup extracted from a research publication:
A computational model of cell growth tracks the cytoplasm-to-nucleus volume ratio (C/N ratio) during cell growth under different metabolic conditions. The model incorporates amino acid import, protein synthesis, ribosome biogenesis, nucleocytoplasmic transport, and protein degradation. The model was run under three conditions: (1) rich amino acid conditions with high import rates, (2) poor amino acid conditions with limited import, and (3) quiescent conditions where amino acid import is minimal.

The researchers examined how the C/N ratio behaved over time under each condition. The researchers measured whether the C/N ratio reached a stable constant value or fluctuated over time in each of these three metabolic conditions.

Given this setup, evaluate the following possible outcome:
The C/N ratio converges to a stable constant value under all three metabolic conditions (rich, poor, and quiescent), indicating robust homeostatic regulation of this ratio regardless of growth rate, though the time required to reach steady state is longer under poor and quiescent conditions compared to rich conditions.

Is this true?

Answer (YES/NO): NO